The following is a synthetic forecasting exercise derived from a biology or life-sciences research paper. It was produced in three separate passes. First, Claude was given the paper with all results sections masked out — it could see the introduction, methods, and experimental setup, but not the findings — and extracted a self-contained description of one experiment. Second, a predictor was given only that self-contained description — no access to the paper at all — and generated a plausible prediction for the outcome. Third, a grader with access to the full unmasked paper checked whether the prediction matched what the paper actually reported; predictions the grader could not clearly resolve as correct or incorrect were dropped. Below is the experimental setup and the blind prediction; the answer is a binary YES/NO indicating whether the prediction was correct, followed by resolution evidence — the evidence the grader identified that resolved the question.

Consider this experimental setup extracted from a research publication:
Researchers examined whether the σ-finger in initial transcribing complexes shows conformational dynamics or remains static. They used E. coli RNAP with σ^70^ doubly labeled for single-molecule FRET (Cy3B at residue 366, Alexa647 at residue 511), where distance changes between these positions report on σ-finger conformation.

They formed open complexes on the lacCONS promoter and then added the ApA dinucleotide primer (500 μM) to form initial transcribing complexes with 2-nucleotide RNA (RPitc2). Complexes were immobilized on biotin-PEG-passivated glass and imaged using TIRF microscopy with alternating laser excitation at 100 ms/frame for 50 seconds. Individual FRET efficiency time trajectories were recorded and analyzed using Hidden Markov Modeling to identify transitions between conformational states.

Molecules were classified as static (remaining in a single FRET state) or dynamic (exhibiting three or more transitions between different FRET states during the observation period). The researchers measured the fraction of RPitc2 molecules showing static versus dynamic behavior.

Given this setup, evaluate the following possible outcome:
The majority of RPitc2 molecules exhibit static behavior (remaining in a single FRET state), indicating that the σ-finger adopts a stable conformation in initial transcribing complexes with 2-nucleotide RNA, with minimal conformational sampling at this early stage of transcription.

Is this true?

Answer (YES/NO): NO